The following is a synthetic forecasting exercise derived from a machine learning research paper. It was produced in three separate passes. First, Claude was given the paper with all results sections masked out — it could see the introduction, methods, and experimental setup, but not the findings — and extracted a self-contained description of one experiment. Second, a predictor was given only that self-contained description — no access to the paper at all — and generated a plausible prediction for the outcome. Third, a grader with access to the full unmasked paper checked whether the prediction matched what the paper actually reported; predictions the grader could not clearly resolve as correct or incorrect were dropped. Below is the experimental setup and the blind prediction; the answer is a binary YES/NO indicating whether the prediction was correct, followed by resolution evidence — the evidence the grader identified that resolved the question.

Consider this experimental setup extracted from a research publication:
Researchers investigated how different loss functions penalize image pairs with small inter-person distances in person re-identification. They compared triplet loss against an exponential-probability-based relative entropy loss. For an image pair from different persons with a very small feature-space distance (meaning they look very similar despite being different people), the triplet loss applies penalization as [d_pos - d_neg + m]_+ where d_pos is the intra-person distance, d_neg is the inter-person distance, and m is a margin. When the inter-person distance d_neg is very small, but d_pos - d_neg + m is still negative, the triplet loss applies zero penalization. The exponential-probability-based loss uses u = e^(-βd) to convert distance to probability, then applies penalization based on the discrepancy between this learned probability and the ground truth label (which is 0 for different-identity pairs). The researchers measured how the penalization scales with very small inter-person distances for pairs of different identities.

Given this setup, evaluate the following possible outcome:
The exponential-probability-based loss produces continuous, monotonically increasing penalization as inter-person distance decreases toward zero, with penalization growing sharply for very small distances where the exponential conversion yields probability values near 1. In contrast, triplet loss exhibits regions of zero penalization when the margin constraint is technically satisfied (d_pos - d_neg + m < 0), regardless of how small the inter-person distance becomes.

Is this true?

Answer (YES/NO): YES